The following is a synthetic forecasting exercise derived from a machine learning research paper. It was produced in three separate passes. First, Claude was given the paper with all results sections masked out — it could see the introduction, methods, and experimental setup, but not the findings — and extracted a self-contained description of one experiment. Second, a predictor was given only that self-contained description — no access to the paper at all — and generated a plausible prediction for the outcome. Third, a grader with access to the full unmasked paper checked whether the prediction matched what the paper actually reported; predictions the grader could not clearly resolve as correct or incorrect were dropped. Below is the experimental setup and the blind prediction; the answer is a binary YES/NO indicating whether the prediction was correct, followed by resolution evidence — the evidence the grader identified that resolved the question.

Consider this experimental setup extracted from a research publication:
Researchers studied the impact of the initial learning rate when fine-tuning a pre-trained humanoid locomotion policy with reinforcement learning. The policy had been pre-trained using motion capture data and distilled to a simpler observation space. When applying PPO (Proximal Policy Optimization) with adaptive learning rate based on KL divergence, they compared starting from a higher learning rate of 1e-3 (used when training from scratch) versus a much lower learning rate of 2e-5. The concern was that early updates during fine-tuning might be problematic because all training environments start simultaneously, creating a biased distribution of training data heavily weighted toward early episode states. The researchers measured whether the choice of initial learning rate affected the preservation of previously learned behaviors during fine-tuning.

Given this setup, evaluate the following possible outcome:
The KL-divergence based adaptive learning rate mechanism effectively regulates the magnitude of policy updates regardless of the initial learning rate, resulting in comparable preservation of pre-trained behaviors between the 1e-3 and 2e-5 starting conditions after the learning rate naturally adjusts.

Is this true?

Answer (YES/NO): NO